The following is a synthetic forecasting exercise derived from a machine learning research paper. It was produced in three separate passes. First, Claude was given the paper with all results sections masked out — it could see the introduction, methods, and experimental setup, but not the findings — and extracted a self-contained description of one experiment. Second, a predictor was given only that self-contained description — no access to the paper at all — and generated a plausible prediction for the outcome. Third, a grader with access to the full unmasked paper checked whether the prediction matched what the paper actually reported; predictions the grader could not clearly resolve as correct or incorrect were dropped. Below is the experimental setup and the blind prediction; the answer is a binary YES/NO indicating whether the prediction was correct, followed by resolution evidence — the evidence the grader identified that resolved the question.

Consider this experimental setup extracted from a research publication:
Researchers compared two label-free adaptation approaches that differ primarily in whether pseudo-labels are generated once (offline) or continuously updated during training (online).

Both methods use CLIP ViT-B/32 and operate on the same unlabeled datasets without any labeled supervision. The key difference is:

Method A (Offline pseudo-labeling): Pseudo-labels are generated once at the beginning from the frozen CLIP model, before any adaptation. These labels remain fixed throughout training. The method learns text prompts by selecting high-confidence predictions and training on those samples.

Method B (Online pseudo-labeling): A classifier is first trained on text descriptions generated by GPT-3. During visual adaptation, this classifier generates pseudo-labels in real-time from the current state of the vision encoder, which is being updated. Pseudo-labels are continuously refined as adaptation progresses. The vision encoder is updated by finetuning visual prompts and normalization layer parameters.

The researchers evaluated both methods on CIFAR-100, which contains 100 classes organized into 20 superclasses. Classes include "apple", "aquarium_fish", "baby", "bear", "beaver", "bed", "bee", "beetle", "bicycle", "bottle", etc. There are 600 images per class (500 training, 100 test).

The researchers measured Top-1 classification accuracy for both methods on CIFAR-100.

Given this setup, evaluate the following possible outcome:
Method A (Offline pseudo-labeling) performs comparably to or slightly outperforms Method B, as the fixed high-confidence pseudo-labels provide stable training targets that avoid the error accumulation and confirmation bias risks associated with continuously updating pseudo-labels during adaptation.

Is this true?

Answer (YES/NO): NO